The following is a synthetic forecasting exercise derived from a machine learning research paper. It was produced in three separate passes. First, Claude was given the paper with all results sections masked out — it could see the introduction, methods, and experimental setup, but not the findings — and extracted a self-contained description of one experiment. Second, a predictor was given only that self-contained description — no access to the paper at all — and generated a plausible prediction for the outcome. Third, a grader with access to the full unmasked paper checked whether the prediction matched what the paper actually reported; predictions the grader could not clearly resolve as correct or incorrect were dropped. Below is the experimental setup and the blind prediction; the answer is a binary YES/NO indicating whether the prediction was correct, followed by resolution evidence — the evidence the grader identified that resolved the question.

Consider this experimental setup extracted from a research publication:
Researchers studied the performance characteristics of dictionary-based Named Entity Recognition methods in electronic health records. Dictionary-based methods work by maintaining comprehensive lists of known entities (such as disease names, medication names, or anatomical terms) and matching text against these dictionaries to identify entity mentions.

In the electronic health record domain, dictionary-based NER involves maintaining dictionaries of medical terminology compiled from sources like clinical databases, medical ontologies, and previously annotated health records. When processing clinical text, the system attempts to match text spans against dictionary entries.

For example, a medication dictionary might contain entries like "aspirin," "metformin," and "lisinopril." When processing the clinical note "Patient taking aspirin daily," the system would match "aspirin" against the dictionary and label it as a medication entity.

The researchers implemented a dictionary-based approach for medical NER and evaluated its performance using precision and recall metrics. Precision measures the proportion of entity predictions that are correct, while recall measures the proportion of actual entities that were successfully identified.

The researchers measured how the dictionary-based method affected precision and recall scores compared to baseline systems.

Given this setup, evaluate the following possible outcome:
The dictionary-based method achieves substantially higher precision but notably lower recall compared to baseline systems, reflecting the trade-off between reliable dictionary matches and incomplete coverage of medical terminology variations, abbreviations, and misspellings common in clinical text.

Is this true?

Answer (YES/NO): NO